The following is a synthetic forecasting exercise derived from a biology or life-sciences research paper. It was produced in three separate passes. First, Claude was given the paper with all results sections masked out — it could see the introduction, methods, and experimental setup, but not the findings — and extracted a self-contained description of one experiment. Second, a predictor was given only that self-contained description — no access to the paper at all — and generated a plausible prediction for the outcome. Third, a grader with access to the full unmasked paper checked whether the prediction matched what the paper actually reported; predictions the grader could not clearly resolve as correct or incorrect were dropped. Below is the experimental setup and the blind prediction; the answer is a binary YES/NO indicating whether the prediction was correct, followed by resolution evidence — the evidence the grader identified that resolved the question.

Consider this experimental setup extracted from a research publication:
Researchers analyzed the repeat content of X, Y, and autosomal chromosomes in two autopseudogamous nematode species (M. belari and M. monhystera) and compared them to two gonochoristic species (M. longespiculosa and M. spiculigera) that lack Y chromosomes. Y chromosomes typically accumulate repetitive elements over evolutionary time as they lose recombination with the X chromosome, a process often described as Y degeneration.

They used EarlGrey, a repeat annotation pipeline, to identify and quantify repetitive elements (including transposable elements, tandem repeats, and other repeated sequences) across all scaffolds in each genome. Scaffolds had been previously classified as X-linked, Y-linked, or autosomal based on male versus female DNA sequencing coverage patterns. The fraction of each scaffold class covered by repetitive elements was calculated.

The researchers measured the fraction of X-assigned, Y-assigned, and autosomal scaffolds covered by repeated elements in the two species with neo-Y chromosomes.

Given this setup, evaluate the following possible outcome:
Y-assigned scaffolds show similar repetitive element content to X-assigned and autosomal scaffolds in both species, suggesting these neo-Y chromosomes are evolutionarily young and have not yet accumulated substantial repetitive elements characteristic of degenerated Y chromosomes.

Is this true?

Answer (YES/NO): NO